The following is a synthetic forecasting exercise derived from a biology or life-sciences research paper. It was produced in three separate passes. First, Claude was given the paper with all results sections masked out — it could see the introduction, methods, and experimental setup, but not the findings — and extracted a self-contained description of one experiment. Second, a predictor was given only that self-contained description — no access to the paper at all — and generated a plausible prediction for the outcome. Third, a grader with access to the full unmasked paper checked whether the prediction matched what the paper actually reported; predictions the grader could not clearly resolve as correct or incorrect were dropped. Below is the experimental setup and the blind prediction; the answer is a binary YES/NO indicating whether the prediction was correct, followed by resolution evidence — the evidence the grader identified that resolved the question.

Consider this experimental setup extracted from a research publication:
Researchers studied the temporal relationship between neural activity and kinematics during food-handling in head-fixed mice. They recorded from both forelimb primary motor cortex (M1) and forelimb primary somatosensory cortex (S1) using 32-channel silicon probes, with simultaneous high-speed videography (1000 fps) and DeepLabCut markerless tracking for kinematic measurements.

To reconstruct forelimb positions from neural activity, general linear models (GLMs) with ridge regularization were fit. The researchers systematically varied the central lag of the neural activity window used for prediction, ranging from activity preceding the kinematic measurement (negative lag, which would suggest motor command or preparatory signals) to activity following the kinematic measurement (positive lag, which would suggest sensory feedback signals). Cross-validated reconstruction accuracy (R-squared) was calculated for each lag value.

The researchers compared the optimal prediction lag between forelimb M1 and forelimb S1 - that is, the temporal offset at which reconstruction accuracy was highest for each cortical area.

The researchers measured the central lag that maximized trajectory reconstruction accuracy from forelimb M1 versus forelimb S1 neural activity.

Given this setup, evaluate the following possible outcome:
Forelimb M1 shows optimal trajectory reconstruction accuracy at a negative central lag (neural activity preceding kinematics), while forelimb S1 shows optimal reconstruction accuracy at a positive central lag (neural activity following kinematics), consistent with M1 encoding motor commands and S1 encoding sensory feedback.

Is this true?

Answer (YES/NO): NO